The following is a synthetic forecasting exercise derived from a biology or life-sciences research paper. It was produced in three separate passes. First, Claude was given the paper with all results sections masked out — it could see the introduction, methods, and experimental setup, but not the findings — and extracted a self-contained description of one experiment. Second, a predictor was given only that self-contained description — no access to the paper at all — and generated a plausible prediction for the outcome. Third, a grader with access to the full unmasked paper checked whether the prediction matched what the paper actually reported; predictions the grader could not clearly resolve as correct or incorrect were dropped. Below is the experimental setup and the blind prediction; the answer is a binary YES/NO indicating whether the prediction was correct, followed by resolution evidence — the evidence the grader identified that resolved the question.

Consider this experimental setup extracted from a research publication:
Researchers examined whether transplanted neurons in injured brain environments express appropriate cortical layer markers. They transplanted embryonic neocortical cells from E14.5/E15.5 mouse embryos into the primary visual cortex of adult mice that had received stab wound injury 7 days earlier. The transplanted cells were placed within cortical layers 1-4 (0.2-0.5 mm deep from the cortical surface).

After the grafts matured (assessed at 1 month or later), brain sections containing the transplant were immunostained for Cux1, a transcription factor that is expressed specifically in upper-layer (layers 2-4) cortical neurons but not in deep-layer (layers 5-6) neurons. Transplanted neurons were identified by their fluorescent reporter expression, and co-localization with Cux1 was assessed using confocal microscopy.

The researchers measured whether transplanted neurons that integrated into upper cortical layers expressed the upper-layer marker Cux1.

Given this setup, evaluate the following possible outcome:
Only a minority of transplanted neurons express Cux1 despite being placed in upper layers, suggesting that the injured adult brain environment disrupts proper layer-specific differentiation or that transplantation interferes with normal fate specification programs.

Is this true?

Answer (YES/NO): NO